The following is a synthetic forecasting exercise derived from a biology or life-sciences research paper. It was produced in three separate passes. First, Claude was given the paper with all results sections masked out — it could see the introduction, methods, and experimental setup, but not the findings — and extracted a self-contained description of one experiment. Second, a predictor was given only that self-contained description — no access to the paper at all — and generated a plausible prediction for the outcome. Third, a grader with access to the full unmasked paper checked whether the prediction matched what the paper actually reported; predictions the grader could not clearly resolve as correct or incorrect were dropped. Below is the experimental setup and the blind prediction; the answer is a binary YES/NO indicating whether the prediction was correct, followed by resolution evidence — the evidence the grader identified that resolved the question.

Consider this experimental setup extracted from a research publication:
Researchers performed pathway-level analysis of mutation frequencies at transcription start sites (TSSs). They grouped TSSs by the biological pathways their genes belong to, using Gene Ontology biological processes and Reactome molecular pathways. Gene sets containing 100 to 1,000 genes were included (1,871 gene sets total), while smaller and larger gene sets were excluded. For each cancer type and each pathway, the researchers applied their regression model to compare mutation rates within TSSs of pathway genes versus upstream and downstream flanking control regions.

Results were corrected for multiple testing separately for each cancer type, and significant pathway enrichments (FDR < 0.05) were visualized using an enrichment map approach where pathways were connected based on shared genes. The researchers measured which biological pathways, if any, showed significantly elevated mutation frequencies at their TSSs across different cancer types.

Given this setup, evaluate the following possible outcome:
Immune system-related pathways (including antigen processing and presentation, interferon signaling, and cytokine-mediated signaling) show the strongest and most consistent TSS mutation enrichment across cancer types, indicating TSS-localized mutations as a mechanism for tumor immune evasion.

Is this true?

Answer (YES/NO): NO